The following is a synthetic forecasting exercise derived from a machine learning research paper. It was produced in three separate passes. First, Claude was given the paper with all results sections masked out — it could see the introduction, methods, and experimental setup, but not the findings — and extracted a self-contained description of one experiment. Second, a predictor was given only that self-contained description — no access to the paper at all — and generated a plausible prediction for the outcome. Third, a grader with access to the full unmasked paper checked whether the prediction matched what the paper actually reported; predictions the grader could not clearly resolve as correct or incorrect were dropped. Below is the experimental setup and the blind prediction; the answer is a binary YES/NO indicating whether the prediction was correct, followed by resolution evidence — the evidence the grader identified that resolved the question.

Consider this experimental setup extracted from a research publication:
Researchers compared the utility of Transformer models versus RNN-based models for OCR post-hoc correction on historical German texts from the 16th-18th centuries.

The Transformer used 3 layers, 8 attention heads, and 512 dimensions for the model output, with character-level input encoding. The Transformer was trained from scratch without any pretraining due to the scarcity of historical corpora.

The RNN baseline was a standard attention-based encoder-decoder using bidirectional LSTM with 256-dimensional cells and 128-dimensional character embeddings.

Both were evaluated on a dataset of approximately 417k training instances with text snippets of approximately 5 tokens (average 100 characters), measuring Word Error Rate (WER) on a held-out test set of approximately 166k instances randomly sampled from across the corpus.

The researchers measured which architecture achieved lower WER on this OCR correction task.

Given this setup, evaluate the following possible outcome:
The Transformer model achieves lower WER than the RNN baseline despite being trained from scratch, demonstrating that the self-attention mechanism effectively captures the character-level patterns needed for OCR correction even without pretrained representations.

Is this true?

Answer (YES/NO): NO